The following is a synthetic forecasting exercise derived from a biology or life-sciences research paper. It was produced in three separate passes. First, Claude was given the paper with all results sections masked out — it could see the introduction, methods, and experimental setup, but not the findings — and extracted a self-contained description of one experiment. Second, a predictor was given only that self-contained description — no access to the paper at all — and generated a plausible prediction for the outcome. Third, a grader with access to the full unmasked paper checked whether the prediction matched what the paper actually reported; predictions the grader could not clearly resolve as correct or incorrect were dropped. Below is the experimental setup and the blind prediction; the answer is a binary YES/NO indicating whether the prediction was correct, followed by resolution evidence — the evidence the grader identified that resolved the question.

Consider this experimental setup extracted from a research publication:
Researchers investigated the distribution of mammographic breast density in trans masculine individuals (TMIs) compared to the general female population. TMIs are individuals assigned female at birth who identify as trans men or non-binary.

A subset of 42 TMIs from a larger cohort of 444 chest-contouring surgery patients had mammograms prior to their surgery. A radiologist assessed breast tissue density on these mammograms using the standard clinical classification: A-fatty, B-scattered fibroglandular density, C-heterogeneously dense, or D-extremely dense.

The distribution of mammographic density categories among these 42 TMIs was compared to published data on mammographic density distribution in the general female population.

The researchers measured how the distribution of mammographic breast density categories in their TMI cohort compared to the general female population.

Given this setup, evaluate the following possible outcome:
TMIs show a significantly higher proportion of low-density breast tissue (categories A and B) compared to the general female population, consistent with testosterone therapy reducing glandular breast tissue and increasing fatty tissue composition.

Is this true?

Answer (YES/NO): NO